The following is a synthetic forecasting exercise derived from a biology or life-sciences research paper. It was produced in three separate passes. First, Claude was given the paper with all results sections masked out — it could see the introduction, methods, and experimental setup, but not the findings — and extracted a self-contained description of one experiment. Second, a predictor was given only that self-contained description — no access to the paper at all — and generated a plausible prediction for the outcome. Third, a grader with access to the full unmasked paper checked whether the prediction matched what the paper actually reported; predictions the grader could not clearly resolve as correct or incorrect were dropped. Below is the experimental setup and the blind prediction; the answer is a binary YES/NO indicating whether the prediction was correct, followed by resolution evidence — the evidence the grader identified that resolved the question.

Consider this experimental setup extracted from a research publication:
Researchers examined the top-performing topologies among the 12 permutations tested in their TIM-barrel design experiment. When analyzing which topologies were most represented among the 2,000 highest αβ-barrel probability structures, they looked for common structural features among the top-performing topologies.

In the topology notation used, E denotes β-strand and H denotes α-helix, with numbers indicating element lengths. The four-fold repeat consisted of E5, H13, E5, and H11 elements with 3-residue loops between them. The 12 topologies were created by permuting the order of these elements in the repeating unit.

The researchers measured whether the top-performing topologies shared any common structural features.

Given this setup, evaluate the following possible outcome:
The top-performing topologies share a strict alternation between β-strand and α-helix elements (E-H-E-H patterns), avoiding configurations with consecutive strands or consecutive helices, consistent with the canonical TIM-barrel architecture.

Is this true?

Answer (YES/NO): NO